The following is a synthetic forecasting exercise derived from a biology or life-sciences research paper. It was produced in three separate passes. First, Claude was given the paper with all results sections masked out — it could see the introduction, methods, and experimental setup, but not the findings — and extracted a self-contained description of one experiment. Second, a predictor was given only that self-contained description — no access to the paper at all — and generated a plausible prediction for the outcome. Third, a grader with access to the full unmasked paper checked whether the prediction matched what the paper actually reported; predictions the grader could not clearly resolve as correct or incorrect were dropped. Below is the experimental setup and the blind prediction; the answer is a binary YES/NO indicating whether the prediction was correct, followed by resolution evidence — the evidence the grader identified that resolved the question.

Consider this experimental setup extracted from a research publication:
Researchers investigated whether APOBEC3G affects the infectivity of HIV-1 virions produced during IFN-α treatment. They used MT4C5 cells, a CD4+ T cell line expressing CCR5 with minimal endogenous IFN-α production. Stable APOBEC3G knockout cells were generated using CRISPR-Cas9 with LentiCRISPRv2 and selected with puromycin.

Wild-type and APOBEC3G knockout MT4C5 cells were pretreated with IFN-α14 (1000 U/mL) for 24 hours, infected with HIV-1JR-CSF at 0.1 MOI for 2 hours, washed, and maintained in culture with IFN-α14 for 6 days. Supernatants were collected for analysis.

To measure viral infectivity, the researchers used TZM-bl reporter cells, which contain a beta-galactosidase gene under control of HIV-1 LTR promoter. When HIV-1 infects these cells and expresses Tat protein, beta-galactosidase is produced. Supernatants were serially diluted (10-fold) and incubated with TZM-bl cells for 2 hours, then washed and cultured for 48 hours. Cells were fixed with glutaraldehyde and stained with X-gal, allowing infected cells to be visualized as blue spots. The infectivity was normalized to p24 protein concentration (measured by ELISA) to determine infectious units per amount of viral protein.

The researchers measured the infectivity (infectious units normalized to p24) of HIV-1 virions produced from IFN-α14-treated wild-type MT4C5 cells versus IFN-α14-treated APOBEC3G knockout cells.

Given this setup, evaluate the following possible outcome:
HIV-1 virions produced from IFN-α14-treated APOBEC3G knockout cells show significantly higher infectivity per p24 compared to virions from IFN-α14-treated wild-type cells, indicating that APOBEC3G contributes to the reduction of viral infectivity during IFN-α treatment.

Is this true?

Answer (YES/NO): YES